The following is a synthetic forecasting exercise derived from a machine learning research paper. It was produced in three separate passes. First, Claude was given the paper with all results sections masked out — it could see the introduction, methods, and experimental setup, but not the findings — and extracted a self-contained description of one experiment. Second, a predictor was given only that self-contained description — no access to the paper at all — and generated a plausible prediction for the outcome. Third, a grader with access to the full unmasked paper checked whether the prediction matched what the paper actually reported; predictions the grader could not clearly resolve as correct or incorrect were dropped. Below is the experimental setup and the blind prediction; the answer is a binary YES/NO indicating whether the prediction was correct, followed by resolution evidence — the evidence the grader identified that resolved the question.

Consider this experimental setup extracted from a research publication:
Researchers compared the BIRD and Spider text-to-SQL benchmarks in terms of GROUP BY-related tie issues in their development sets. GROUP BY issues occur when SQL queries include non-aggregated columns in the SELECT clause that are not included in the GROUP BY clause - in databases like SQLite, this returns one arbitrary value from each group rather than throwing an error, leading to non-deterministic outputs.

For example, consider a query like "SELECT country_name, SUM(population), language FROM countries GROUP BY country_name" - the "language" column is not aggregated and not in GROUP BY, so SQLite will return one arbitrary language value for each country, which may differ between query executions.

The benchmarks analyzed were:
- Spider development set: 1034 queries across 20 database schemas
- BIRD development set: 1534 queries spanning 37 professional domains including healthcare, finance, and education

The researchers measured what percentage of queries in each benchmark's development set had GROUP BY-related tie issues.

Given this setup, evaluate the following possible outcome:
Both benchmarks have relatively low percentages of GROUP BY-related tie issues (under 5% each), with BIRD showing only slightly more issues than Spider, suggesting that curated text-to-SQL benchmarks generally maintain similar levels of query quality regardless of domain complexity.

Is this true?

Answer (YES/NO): NO